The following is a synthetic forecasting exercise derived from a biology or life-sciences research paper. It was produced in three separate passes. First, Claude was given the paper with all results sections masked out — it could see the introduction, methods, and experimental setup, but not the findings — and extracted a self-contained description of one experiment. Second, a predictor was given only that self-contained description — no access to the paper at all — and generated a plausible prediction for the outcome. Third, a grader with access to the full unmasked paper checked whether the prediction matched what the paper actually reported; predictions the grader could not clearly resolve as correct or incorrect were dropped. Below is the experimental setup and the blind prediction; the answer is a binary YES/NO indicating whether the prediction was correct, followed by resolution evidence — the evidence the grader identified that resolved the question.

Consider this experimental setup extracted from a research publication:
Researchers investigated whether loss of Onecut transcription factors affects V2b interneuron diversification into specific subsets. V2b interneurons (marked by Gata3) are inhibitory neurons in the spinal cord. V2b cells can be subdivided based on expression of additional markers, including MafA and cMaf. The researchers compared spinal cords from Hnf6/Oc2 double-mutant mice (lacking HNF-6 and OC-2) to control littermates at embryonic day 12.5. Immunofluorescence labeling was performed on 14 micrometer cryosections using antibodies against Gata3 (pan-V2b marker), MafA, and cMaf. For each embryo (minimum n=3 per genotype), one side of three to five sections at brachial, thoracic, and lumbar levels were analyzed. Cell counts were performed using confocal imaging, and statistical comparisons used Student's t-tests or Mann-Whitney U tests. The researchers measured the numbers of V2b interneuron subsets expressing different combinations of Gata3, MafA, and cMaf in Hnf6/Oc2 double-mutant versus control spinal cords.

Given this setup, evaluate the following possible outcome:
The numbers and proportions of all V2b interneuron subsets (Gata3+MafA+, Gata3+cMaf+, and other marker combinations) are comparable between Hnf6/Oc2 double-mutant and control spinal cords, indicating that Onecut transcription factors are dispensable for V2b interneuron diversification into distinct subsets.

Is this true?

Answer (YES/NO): YES